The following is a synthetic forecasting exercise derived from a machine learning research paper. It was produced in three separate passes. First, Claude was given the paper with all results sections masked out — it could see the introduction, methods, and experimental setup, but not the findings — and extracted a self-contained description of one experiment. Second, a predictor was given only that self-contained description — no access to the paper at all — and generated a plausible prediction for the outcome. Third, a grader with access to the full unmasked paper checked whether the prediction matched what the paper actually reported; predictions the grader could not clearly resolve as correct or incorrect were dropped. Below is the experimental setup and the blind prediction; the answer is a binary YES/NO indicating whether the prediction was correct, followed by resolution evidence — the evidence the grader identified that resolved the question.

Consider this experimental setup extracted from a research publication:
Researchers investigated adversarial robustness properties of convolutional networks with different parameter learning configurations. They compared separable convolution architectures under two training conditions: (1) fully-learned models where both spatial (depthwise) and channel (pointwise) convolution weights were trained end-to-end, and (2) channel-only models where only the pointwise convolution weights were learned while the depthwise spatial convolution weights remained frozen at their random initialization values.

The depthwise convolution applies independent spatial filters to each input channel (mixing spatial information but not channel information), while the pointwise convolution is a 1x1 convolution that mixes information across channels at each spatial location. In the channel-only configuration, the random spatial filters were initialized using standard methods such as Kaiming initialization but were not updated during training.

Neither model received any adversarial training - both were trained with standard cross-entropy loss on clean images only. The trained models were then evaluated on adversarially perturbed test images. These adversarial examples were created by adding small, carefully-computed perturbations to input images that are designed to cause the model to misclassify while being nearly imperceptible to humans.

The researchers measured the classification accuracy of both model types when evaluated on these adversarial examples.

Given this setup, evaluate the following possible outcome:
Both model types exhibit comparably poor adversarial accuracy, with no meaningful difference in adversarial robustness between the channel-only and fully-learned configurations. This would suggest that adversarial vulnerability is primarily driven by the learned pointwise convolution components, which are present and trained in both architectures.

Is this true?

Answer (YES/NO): NO